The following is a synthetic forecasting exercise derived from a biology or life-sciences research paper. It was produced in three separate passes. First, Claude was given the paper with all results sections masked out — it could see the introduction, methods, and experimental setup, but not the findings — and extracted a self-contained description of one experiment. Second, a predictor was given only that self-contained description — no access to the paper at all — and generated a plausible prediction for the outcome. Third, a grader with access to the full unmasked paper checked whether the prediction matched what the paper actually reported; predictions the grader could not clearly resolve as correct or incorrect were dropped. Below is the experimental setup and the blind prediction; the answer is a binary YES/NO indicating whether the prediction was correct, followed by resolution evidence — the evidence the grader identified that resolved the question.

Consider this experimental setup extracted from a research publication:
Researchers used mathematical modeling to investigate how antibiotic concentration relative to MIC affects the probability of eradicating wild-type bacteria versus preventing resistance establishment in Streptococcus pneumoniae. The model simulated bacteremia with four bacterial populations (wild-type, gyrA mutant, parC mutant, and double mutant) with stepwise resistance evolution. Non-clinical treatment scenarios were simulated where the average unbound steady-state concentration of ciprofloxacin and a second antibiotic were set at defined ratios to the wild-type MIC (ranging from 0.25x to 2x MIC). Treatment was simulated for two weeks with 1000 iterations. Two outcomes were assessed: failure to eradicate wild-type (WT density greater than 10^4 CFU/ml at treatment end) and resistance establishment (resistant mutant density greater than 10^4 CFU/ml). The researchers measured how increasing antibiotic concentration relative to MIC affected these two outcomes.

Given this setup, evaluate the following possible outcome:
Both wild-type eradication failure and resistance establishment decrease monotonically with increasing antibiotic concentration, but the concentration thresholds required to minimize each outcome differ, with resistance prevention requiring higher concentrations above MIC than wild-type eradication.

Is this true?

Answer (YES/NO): NO